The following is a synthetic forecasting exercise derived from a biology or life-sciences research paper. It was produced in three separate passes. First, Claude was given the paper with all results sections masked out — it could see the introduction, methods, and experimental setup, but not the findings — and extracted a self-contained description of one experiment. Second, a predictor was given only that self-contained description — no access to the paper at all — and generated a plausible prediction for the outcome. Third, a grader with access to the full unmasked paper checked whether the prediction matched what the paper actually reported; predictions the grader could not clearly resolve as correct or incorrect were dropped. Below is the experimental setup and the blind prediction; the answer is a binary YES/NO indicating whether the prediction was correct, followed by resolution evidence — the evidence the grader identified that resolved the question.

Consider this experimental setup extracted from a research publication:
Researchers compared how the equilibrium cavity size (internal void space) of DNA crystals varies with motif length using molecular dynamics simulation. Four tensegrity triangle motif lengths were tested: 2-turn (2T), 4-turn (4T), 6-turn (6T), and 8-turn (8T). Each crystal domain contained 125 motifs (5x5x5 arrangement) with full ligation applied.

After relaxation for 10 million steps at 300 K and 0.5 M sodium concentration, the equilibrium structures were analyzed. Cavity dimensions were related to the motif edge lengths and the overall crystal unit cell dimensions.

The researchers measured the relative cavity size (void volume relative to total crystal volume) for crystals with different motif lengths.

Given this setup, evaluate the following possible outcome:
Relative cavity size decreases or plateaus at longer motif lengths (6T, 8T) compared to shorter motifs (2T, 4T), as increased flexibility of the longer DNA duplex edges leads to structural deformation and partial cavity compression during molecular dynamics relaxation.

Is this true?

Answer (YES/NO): NO